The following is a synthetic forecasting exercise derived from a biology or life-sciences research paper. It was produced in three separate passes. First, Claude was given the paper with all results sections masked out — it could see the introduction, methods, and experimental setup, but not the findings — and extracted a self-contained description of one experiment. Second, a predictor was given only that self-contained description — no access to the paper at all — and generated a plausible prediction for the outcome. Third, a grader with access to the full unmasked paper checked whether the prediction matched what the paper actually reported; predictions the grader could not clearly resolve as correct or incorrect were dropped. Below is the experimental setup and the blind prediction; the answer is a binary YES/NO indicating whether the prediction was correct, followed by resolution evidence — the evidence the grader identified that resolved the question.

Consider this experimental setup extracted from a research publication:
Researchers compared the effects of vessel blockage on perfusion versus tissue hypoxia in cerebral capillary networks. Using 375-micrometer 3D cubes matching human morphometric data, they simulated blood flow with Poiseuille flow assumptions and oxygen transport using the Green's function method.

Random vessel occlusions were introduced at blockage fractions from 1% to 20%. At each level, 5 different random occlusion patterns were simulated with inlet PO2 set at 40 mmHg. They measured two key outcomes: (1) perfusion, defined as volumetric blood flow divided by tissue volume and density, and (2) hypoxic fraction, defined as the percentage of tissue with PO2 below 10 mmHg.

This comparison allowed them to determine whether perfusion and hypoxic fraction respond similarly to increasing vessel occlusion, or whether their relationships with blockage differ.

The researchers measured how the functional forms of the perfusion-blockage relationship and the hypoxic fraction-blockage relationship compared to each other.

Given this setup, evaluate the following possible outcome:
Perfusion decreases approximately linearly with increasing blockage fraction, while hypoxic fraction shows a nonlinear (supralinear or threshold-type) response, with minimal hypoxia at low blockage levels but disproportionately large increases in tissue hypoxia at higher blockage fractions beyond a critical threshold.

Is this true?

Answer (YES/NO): YES